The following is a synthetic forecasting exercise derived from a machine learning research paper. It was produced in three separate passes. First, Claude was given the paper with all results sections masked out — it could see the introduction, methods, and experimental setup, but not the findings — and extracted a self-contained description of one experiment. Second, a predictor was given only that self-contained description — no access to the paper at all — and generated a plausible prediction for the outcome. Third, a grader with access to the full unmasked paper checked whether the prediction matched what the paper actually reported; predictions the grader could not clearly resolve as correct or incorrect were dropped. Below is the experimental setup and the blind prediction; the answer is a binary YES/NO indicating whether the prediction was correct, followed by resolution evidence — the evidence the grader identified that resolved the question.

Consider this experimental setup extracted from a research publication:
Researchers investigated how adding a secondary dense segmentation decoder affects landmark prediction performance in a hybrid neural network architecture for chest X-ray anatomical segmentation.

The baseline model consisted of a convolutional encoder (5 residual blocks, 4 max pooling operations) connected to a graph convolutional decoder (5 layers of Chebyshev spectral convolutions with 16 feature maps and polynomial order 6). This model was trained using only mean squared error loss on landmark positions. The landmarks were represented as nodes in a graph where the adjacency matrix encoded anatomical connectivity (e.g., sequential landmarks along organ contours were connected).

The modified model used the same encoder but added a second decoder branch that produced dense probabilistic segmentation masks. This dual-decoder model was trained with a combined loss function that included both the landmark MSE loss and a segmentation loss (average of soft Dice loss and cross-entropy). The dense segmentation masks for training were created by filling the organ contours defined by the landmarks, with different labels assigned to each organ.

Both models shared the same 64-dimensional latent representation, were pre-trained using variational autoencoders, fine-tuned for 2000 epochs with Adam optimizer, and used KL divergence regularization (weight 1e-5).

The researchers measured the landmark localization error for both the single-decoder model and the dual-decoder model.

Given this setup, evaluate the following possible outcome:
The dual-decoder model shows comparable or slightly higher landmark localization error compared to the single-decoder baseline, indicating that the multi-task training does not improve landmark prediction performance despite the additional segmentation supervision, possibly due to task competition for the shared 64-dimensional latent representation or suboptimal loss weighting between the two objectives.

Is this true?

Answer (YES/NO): YES